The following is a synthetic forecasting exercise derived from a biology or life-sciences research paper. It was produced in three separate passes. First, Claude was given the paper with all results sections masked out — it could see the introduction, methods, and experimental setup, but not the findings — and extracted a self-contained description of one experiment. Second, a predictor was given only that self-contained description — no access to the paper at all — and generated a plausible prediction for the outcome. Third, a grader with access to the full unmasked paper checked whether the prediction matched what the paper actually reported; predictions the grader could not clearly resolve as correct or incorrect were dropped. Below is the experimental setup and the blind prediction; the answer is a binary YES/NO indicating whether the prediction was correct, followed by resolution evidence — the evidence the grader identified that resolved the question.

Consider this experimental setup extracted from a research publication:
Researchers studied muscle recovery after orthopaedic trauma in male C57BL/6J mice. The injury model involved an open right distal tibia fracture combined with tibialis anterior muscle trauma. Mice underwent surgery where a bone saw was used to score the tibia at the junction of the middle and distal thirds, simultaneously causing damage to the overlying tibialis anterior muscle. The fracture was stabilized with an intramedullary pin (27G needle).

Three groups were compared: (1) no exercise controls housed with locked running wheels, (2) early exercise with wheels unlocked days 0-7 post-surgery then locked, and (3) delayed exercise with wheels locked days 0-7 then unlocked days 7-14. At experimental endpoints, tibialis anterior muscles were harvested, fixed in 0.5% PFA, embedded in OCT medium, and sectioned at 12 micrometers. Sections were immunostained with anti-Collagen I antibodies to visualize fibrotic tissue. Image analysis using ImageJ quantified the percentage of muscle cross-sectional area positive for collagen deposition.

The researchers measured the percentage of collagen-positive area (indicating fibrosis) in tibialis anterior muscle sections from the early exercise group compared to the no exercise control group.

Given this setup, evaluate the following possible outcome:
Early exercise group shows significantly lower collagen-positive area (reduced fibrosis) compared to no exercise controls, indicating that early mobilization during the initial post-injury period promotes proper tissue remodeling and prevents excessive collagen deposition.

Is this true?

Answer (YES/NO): NO